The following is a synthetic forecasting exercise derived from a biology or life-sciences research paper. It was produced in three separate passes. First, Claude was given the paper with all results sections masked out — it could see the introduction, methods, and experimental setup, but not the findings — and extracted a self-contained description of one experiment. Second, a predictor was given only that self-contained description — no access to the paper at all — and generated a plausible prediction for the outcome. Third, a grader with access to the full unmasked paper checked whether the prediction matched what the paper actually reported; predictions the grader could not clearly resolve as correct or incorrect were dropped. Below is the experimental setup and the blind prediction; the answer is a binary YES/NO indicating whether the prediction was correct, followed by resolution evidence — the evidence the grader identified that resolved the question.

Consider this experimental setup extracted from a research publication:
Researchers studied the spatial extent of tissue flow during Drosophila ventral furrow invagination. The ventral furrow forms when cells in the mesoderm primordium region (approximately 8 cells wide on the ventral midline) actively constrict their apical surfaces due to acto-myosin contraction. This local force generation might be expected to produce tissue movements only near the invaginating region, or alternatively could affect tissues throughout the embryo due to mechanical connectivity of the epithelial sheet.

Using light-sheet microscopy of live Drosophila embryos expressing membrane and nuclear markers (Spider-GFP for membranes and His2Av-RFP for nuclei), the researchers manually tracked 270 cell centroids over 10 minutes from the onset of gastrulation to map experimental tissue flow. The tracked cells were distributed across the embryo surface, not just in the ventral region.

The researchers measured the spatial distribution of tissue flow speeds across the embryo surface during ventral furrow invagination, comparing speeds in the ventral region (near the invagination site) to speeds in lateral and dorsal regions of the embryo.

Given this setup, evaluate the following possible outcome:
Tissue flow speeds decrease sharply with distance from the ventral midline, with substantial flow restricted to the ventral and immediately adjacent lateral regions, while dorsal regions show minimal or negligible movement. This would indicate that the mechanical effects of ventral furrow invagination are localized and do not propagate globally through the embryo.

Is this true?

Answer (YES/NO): NO